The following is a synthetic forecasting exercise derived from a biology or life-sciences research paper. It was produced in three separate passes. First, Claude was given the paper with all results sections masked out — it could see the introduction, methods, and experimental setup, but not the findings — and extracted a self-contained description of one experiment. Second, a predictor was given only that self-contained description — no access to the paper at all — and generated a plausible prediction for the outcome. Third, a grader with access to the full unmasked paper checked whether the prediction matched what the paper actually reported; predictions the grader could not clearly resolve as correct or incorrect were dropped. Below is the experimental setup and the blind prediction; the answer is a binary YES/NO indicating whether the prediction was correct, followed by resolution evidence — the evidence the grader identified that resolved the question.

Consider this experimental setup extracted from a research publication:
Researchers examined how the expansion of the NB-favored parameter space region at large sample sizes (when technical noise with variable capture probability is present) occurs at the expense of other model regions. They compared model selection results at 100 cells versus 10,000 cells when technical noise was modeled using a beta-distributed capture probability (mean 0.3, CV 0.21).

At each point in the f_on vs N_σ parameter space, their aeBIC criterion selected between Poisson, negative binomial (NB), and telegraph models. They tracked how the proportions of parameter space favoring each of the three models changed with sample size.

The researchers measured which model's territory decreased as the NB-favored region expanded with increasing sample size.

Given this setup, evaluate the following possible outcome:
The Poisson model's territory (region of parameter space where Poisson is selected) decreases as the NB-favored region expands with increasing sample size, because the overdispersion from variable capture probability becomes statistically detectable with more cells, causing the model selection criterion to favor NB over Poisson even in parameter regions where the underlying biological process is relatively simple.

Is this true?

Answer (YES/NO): YES